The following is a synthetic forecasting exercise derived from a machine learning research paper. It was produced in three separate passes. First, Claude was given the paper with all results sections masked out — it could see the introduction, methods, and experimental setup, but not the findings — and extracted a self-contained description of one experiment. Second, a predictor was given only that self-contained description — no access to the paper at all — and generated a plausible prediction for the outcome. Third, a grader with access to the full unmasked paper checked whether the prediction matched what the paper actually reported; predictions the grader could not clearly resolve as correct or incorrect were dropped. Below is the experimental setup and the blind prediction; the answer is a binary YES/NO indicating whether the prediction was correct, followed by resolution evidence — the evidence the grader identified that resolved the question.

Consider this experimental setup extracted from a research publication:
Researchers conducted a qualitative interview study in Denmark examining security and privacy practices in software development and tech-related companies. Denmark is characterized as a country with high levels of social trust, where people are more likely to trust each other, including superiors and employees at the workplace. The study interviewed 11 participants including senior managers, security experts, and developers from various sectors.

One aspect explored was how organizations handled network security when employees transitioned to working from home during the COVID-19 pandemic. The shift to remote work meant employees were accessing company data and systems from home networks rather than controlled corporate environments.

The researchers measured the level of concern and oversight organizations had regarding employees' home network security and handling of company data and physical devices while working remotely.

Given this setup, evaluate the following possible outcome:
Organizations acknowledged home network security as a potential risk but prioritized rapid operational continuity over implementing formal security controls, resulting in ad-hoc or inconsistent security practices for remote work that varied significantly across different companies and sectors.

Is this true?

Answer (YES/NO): NO